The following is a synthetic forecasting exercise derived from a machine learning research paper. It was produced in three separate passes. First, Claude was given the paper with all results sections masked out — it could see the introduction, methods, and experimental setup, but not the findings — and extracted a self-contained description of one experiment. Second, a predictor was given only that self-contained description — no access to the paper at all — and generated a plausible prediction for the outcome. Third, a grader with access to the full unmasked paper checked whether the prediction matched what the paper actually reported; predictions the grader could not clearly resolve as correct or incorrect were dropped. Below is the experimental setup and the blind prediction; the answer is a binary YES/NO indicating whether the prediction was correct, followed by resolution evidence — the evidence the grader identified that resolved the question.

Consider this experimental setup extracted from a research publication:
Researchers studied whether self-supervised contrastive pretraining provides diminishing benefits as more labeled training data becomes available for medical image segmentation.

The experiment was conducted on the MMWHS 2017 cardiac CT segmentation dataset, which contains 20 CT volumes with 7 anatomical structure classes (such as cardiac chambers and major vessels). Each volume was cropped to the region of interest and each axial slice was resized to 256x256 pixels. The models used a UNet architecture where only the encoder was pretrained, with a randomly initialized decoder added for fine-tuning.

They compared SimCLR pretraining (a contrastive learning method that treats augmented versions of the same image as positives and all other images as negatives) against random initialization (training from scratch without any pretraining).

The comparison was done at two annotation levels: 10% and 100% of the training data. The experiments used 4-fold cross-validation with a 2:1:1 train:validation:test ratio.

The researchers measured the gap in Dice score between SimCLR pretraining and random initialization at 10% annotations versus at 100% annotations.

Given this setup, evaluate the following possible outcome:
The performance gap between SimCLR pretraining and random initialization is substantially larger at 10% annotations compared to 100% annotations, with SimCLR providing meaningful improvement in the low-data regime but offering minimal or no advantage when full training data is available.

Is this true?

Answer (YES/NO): YES